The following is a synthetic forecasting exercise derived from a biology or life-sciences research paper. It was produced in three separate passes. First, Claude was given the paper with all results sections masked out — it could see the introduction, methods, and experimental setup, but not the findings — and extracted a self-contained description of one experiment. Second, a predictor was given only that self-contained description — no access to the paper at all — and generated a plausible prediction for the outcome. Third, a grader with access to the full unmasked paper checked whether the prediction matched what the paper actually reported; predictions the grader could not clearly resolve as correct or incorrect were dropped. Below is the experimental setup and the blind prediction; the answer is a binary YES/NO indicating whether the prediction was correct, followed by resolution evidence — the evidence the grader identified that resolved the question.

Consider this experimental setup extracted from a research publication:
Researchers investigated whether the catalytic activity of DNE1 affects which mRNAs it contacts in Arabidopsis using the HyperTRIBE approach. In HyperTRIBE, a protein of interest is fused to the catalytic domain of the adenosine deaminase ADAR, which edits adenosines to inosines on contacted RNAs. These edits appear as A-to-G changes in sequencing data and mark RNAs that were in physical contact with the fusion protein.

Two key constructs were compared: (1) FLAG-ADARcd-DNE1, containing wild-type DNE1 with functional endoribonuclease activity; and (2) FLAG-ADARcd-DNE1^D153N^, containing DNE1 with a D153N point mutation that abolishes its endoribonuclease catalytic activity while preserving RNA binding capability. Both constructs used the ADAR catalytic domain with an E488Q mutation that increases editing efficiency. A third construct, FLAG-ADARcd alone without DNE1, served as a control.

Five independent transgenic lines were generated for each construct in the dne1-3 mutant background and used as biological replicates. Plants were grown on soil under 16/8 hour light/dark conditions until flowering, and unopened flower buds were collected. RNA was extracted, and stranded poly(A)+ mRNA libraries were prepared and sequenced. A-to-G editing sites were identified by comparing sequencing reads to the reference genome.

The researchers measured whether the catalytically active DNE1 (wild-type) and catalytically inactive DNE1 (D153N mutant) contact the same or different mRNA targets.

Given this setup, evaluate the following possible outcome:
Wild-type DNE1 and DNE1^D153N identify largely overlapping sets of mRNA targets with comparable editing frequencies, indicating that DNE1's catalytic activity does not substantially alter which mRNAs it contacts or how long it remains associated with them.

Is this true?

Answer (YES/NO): NO